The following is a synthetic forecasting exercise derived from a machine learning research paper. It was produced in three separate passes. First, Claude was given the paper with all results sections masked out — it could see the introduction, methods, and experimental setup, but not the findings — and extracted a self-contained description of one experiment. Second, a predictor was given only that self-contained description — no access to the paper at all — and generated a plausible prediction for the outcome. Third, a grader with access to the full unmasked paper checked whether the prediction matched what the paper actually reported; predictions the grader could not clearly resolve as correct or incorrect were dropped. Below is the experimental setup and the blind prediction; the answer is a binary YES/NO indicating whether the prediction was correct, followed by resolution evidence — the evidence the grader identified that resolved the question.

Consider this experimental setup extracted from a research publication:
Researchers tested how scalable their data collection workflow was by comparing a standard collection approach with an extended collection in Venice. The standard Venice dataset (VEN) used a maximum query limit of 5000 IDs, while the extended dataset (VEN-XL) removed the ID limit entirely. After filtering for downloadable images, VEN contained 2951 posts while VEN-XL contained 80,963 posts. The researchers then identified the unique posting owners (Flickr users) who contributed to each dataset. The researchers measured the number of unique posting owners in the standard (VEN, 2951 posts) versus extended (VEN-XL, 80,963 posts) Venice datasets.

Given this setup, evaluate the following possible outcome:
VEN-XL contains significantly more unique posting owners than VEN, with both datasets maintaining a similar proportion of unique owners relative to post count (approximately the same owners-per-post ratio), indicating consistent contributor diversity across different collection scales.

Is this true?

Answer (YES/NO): NO